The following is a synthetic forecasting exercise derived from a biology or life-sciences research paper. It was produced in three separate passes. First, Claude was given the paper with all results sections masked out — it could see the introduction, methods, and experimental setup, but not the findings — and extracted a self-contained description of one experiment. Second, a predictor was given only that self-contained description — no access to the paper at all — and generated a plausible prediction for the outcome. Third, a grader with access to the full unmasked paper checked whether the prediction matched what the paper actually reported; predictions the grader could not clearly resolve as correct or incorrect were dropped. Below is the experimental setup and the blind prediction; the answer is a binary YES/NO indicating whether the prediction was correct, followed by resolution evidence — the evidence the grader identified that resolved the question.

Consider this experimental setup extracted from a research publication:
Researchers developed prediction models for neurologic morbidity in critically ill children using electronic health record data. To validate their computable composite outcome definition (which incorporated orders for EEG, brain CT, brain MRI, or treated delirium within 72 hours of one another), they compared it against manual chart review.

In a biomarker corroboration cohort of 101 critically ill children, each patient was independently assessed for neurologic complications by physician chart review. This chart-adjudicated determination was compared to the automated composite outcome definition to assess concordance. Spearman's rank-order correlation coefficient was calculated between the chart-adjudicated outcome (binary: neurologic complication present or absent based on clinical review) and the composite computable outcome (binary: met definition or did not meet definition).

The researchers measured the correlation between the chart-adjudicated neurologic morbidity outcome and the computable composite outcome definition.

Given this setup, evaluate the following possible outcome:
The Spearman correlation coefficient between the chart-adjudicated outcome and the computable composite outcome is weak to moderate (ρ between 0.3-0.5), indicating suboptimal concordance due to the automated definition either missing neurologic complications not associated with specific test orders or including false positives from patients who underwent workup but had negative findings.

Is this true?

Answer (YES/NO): YES